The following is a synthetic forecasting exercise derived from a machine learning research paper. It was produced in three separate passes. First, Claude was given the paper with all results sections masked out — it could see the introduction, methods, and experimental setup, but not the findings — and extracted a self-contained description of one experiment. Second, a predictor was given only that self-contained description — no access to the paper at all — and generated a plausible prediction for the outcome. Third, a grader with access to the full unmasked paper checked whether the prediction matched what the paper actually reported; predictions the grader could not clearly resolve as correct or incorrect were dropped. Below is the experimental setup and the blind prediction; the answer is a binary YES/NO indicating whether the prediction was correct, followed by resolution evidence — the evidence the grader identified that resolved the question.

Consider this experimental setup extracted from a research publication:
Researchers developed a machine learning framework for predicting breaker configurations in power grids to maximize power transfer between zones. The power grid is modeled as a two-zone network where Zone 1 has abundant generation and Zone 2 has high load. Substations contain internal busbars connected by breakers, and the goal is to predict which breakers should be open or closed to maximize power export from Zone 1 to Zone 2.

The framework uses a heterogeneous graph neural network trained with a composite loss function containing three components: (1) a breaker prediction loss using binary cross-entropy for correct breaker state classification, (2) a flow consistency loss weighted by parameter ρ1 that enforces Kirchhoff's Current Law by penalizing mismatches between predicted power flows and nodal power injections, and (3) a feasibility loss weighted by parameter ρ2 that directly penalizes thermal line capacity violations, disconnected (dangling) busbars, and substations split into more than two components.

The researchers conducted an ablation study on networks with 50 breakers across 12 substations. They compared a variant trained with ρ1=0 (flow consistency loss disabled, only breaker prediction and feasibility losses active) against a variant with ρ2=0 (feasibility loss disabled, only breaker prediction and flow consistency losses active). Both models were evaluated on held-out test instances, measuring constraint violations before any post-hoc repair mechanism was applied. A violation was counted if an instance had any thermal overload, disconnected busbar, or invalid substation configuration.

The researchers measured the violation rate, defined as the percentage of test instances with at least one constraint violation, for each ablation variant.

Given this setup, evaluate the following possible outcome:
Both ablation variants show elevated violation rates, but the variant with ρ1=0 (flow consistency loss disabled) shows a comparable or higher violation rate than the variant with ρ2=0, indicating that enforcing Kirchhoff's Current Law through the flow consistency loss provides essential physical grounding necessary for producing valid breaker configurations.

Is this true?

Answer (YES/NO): NO